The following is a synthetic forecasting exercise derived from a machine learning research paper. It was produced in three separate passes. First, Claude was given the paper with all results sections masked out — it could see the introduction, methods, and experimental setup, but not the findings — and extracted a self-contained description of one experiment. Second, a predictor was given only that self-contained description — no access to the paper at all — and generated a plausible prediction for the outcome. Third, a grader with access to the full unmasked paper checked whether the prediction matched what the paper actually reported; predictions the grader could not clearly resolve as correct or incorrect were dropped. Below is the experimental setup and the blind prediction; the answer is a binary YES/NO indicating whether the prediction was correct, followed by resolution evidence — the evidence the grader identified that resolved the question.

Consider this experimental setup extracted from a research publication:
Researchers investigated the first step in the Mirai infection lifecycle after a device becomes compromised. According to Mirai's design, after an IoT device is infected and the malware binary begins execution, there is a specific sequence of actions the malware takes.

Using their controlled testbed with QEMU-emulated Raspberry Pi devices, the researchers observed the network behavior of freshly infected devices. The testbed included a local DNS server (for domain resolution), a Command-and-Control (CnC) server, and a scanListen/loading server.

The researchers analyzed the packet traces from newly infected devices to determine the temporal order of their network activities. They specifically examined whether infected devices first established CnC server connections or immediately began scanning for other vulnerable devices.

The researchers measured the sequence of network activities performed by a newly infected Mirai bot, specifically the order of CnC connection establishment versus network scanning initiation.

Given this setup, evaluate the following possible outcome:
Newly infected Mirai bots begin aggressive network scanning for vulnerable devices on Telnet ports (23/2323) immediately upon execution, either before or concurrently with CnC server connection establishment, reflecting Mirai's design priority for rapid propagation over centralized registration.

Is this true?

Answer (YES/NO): NO